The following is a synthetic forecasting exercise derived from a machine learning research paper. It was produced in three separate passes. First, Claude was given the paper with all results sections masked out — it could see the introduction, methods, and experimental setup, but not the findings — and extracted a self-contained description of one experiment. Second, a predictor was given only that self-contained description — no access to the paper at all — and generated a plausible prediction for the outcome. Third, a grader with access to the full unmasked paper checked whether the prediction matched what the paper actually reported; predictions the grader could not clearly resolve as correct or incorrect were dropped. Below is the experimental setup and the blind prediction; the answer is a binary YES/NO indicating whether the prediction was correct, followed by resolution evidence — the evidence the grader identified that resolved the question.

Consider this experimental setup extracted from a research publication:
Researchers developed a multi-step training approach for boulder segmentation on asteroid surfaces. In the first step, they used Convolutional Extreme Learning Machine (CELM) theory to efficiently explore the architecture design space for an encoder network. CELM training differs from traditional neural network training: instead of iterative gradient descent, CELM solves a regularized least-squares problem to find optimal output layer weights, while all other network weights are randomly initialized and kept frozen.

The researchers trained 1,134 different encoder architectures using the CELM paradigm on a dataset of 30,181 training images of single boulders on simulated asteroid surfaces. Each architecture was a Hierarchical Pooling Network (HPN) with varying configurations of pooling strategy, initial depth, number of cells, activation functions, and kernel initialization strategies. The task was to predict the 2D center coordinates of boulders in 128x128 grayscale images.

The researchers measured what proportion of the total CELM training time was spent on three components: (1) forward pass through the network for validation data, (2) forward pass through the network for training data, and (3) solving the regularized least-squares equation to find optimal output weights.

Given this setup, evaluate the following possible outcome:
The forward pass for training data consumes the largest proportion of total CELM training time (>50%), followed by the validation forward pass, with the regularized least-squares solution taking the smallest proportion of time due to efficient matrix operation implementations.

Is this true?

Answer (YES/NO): YES